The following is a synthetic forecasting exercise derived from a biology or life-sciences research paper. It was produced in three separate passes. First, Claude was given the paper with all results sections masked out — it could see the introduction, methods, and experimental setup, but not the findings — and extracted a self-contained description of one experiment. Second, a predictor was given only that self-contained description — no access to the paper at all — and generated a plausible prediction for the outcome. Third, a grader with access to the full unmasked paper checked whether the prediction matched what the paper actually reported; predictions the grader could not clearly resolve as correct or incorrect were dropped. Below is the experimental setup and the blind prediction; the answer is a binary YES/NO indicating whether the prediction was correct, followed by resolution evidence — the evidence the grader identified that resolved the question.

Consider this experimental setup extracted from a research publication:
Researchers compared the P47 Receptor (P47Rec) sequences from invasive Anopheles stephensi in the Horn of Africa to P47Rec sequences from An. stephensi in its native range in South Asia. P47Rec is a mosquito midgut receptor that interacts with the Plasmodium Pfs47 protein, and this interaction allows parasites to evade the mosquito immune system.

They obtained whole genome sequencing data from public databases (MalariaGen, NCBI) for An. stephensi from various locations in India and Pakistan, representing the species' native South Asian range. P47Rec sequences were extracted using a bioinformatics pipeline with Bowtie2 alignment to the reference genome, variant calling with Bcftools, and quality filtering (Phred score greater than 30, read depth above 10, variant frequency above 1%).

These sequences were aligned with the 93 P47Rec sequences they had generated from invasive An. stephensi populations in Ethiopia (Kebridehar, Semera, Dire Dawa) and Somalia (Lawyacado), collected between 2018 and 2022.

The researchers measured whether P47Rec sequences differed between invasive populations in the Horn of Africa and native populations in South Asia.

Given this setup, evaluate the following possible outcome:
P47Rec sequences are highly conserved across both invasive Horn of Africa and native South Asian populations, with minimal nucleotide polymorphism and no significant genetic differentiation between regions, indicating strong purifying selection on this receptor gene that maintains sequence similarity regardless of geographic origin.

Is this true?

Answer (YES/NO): NO